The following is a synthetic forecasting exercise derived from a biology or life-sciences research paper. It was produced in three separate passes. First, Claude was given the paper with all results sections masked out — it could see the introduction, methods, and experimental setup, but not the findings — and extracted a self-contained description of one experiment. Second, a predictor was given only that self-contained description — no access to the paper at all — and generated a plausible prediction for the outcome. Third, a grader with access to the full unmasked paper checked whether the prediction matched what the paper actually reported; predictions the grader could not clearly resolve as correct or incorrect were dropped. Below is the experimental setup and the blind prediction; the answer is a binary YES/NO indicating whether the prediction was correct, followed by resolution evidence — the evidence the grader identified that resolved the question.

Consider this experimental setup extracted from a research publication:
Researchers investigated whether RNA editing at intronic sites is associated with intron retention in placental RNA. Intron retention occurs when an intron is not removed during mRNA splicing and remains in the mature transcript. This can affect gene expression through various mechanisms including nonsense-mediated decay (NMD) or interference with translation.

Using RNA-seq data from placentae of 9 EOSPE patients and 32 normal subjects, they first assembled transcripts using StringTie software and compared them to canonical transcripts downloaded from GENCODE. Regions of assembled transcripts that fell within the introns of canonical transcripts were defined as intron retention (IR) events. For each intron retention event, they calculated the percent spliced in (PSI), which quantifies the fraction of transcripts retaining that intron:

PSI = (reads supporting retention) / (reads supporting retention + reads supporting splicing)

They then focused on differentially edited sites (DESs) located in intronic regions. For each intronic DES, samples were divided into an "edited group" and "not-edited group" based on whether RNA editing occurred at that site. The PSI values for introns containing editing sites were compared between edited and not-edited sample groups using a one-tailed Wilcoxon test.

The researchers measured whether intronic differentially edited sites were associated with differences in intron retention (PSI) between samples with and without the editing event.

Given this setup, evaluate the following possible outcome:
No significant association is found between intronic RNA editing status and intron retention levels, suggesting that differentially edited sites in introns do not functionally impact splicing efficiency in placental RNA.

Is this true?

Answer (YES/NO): NO